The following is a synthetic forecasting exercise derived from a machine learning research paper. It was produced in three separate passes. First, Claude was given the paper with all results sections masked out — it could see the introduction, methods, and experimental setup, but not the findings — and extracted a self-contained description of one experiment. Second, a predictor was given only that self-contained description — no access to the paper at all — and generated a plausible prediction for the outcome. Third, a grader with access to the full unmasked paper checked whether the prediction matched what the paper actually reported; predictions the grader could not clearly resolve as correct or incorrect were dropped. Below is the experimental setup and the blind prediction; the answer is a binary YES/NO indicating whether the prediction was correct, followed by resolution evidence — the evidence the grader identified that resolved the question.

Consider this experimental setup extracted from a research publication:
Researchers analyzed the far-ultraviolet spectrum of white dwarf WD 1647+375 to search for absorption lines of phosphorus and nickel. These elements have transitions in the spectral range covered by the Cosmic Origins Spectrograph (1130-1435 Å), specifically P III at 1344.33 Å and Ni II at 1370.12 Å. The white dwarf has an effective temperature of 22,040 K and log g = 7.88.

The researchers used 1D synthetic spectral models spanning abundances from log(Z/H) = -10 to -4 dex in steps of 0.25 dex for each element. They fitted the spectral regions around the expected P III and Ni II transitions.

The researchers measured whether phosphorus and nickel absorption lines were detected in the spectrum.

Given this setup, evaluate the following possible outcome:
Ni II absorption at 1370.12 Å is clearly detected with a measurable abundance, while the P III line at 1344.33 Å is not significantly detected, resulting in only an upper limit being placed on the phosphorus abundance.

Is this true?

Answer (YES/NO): NO